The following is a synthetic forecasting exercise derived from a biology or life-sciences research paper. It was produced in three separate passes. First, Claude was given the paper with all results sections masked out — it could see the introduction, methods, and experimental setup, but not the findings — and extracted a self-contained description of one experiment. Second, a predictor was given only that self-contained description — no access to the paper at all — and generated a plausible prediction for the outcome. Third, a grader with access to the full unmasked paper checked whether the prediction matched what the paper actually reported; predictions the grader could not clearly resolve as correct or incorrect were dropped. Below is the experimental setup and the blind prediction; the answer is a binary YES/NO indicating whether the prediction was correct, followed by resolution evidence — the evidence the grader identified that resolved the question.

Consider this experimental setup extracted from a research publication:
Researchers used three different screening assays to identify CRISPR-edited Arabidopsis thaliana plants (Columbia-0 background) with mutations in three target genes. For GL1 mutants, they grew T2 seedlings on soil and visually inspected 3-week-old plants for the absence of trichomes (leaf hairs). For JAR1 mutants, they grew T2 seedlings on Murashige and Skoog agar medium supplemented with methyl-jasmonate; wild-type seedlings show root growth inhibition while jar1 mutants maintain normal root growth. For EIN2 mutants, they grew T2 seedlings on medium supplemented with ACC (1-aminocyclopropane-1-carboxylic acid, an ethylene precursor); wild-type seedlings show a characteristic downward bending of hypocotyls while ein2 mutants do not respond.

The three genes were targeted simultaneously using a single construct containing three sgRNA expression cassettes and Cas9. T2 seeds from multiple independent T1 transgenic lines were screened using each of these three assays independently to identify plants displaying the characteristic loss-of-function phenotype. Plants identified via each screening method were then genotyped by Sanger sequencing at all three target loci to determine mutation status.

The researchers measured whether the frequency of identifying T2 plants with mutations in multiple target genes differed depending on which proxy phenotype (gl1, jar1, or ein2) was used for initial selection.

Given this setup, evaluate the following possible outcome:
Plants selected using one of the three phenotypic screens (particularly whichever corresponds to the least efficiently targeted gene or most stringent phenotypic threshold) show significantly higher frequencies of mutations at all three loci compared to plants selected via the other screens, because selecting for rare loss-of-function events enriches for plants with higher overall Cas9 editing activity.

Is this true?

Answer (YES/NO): YES